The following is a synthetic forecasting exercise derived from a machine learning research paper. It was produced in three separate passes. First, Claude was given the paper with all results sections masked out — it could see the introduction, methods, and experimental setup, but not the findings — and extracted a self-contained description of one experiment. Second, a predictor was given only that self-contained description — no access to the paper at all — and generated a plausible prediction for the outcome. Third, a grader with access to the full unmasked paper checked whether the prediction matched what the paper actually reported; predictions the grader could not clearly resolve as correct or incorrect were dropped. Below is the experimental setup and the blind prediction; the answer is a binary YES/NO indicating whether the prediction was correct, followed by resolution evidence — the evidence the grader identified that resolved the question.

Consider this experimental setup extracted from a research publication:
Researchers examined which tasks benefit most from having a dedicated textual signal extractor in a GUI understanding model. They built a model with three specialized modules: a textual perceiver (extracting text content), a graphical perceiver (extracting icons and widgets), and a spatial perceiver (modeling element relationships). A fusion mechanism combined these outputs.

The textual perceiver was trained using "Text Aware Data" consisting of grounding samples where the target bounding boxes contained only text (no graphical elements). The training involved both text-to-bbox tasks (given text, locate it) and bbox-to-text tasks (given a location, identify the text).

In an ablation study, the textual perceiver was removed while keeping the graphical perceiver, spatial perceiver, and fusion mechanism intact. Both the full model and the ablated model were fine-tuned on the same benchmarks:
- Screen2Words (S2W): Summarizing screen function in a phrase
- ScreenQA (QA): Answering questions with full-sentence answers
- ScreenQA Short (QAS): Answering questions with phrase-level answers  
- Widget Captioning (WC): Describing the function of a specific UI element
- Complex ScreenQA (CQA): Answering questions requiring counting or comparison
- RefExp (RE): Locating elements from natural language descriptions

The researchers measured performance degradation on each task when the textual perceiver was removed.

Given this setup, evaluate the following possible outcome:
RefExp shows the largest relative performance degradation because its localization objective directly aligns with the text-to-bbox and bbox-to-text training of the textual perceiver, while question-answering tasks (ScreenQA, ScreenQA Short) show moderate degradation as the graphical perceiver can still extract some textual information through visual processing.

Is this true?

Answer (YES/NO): NO